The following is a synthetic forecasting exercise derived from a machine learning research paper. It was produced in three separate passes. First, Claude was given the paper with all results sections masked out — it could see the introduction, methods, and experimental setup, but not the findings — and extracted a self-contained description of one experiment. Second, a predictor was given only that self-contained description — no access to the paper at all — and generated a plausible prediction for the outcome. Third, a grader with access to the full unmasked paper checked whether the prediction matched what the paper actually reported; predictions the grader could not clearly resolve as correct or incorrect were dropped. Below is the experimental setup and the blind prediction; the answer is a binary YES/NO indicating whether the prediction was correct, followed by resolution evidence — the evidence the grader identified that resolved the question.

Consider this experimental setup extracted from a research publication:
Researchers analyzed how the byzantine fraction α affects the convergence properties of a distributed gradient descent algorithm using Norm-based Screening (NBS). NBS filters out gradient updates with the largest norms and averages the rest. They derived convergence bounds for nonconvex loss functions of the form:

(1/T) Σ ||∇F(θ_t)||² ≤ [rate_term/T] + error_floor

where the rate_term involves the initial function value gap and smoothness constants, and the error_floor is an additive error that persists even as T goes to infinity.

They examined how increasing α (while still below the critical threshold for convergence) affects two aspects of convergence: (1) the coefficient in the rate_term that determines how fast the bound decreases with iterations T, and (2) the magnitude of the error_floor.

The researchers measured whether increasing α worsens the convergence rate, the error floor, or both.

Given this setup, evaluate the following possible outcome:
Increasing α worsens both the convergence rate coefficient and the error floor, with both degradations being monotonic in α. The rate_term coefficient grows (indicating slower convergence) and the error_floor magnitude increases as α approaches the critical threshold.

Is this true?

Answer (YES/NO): YES